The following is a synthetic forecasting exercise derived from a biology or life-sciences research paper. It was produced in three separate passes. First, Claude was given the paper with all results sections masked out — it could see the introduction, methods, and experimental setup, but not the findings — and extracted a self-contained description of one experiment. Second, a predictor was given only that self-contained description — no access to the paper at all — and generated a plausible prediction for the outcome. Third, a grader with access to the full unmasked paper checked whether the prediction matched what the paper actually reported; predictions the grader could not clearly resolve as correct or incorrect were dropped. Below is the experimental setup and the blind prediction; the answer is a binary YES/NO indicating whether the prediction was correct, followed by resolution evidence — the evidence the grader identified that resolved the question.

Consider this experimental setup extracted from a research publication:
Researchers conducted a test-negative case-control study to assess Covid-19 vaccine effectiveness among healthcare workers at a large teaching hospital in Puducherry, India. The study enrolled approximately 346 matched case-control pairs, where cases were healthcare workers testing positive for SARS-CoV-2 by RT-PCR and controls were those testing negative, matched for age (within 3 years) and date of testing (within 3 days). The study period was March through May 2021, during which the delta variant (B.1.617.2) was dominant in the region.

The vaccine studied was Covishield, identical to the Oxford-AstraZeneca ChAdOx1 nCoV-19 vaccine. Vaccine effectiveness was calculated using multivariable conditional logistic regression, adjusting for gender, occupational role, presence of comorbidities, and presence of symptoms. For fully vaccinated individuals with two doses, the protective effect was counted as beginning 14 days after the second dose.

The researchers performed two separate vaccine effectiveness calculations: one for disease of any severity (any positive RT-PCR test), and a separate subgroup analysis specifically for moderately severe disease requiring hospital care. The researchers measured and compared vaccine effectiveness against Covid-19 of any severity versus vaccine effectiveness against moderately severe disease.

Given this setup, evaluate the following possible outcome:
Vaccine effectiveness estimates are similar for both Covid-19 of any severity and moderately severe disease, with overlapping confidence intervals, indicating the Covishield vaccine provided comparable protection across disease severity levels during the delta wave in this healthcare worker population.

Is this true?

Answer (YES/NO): NO